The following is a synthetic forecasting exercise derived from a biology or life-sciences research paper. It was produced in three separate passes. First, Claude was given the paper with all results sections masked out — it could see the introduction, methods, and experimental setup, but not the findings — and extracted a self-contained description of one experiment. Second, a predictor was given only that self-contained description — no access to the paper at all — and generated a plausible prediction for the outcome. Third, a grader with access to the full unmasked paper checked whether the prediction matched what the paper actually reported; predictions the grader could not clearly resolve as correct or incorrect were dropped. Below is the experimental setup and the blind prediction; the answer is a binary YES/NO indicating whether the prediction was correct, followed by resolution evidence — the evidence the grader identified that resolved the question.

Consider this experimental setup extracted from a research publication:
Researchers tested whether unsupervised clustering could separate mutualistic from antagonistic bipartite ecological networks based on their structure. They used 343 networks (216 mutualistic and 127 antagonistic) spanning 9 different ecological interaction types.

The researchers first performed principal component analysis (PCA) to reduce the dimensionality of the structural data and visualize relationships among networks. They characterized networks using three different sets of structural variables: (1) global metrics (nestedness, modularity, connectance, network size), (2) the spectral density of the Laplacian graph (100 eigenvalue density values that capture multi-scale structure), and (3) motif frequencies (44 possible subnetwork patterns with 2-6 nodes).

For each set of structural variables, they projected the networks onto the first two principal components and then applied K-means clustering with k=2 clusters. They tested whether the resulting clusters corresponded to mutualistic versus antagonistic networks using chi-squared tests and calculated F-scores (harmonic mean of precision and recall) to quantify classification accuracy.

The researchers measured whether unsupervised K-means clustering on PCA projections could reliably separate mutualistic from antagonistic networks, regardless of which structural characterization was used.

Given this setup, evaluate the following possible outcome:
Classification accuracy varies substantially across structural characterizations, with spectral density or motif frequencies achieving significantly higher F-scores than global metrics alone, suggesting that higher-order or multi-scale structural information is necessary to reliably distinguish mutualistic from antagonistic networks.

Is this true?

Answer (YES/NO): NO